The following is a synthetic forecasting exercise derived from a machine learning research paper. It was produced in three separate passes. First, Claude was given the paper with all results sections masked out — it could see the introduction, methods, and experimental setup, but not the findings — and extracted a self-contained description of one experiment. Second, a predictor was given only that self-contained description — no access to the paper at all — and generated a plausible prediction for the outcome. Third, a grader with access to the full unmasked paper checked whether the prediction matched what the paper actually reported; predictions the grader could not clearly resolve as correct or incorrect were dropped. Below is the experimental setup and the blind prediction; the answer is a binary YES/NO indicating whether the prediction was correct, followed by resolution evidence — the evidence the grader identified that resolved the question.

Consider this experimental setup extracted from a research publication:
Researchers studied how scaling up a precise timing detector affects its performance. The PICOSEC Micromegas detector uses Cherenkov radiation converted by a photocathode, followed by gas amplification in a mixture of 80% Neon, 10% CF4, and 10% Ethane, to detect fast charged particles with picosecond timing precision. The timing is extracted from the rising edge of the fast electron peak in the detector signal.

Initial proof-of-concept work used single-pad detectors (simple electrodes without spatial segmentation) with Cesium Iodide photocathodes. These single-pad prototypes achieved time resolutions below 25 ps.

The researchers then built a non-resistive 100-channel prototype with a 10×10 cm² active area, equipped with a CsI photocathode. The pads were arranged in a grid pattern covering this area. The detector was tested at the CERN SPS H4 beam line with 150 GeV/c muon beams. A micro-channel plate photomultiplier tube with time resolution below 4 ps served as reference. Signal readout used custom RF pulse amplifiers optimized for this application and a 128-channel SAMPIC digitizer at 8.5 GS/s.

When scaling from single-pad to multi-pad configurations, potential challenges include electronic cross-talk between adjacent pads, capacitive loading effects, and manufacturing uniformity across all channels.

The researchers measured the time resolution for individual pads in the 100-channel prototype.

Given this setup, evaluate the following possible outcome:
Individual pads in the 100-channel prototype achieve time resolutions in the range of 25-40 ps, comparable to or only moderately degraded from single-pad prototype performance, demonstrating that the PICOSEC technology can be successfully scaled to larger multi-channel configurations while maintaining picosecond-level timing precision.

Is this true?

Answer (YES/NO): NO